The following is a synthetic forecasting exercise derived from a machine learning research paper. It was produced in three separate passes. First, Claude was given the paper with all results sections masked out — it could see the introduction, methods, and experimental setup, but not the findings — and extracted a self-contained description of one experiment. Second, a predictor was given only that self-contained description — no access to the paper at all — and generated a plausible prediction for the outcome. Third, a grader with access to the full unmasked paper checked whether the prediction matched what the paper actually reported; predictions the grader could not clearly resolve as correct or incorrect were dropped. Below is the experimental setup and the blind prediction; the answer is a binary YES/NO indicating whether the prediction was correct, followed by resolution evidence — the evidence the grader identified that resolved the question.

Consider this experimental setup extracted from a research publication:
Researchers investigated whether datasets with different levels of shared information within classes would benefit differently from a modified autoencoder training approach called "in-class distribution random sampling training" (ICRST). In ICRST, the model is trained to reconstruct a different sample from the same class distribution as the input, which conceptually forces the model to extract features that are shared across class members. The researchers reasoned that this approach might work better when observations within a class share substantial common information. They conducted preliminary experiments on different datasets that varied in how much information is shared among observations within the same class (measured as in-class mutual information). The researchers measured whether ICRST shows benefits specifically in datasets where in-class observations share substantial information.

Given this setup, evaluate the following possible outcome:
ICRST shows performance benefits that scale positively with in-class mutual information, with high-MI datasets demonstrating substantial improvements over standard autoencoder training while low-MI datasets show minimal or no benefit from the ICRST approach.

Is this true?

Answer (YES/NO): NO